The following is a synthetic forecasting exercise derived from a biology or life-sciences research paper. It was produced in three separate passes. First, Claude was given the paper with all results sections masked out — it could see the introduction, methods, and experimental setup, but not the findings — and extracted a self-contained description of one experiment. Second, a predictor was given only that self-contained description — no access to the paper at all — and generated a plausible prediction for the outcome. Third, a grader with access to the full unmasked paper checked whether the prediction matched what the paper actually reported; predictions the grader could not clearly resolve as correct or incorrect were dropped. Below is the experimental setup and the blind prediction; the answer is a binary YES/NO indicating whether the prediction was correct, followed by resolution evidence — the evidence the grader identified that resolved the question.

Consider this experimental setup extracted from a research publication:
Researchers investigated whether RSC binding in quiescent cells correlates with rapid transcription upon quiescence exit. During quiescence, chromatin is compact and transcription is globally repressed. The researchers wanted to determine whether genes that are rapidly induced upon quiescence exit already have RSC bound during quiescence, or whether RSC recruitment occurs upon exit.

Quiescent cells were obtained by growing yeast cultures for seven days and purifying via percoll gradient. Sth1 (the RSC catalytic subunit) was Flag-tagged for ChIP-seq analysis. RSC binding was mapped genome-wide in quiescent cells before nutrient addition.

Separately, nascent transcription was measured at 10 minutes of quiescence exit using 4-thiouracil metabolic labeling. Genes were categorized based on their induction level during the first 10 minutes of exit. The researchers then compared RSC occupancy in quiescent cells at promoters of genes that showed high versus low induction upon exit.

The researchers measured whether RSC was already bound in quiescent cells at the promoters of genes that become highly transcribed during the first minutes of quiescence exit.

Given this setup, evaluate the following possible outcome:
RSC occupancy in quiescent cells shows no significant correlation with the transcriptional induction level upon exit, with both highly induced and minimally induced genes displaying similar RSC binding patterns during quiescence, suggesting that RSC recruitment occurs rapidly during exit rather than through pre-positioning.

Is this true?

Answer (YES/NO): NO